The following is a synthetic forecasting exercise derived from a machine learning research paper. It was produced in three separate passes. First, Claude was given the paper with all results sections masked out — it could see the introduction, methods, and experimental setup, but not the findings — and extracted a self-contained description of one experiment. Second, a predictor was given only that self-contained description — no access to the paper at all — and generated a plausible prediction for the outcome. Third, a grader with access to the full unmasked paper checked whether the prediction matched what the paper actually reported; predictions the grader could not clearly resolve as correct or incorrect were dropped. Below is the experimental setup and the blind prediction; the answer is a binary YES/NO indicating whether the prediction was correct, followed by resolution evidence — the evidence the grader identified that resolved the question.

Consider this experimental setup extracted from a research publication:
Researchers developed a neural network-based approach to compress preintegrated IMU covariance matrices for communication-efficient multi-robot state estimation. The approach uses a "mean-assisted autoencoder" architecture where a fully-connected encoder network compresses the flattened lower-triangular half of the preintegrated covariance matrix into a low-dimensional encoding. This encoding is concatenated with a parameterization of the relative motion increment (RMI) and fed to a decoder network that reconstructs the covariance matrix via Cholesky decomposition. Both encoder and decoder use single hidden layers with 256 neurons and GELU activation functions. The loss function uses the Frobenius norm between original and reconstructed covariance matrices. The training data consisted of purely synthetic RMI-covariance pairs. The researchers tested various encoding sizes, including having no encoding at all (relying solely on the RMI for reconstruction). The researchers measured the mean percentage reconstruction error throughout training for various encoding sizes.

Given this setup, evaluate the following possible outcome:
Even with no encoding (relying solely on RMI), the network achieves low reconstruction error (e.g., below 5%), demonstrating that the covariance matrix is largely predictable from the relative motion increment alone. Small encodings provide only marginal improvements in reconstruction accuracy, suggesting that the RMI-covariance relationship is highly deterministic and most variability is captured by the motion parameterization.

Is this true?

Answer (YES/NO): NO